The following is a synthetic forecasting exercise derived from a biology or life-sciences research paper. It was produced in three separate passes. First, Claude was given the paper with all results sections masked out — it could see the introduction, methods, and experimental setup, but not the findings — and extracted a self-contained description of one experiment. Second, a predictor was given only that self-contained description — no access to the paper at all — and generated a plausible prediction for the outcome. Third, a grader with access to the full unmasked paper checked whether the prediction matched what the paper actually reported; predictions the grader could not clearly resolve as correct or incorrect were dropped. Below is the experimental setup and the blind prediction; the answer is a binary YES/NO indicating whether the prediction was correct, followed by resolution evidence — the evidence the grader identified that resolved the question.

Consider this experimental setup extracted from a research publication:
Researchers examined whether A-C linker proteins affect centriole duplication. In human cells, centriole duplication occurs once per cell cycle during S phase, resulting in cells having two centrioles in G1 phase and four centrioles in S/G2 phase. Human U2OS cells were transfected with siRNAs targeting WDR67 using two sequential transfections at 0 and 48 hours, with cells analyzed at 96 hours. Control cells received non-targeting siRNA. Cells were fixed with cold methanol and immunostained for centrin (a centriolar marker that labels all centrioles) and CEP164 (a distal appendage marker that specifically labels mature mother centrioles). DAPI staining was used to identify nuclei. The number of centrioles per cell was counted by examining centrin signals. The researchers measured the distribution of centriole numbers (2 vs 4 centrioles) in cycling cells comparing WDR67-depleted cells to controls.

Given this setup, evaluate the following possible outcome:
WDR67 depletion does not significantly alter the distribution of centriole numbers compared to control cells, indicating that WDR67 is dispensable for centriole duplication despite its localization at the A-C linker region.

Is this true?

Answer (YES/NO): NO